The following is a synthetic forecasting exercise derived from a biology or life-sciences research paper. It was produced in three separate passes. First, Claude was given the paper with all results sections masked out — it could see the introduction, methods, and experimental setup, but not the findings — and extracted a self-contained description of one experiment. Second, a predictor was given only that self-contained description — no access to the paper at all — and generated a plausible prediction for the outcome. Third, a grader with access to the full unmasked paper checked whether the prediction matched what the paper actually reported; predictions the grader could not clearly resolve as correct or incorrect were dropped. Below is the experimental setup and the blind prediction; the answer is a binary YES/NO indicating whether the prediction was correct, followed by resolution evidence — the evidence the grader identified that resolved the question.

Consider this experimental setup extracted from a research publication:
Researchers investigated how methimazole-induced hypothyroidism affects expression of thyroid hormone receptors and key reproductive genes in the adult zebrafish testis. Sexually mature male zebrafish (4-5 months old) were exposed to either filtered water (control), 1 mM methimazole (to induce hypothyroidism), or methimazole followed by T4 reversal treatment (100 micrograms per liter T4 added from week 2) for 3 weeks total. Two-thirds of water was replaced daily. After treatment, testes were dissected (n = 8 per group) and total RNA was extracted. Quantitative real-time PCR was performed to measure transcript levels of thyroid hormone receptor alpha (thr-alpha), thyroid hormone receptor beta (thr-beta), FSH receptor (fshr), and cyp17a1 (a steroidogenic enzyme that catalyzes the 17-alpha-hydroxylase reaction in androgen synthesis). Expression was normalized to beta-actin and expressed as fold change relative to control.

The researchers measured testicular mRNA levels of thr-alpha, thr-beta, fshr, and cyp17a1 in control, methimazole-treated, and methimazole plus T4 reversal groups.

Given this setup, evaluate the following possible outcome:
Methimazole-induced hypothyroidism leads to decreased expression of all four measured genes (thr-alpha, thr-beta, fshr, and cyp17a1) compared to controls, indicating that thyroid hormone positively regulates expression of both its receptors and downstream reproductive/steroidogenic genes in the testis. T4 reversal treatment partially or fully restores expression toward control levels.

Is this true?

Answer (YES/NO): NO